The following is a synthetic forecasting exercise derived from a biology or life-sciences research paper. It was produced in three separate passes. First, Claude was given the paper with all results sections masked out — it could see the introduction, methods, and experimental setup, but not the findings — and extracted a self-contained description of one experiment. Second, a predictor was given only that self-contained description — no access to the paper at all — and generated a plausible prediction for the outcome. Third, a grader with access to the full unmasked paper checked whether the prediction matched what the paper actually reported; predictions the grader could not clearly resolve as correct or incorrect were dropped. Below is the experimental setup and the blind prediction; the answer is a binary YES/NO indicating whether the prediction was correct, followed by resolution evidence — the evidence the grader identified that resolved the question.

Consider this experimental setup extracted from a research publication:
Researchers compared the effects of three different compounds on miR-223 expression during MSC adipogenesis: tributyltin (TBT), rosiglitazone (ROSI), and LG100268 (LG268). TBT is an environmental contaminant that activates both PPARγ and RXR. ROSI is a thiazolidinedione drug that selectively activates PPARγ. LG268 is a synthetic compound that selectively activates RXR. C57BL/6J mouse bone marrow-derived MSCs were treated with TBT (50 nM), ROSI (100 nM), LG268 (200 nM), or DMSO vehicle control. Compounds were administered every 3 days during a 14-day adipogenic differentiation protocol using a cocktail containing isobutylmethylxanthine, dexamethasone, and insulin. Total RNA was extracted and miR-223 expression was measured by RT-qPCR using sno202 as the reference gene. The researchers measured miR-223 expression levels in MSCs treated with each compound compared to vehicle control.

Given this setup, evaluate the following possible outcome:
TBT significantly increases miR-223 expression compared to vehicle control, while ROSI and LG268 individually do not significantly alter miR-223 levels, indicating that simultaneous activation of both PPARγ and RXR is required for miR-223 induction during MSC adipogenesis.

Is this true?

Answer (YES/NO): NO